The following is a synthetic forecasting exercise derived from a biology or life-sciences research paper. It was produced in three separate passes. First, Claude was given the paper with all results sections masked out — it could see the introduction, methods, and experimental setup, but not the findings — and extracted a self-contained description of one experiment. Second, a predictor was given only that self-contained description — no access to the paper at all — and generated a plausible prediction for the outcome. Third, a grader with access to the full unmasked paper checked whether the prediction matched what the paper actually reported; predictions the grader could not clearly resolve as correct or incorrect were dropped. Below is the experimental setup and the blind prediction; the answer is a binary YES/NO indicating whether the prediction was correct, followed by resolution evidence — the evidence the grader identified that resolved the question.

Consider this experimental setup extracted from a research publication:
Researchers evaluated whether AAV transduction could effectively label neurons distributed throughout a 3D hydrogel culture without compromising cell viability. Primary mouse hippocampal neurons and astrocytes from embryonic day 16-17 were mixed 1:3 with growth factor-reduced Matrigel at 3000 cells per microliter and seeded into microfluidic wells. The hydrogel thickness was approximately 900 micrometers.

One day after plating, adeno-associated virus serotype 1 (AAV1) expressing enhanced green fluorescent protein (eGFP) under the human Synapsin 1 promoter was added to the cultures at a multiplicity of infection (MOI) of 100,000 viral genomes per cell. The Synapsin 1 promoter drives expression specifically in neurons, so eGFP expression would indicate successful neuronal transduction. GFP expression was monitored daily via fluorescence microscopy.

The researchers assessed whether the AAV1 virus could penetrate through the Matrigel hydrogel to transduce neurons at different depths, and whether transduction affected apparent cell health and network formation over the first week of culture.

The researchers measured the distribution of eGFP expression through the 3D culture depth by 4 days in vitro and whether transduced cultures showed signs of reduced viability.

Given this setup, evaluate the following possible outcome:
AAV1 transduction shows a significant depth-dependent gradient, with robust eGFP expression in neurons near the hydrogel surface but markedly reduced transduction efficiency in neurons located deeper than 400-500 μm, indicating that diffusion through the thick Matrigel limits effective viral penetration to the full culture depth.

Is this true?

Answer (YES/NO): NO